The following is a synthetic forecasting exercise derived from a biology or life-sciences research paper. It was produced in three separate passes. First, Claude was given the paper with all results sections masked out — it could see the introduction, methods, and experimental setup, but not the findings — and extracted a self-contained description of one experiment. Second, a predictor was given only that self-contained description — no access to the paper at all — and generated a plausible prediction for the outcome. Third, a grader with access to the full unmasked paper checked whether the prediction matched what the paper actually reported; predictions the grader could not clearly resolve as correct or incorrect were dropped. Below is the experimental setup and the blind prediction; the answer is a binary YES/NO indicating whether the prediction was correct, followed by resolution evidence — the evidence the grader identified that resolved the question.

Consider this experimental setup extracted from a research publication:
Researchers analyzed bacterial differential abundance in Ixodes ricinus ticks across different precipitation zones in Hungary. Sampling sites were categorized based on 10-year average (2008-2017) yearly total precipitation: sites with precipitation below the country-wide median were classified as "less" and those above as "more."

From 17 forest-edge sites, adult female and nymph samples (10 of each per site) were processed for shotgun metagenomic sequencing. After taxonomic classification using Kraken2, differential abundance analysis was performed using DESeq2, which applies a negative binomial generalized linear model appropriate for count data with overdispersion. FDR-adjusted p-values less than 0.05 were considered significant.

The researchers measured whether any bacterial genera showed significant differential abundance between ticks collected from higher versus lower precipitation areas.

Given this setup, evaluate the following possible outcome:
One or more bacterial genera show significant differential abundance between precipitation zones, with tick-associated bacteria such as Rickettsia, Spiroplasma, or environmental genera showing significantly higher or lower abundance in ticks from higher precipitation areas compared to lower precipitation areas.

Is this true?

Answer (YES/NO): YES